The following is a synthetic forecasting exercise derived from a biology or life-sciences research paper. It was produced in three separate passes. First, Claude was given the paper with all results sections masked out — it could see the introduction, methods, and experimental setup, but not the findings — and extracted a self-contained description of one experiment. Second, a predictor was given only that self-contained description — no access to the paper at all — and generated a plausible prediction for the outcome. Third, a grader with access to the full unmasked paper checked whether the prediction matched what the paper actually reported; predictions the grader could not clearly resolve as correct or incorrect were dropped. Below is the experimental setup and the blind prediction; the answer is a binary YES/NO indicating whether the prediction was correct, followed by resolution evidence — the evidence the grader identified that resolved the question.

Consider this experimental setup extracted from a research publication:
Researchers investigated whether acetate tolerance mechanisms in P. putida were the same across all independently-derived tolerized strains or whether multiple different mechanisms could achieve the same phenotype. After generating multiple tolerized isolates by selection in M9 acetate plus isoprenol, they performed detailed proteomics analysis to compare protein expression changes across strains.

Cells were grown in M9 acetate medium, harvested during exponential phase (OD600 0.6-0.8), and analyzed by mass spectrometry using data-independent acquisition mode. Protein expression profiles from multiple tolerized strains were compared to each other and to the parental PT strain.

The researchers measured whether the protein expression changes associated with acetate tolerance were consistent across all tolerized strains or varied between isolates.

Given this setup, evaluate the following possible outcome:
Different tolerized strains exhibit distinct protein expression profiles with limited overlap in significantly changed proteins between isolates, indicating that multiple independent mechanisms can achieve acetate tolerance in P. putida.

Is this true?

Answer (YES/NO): YES